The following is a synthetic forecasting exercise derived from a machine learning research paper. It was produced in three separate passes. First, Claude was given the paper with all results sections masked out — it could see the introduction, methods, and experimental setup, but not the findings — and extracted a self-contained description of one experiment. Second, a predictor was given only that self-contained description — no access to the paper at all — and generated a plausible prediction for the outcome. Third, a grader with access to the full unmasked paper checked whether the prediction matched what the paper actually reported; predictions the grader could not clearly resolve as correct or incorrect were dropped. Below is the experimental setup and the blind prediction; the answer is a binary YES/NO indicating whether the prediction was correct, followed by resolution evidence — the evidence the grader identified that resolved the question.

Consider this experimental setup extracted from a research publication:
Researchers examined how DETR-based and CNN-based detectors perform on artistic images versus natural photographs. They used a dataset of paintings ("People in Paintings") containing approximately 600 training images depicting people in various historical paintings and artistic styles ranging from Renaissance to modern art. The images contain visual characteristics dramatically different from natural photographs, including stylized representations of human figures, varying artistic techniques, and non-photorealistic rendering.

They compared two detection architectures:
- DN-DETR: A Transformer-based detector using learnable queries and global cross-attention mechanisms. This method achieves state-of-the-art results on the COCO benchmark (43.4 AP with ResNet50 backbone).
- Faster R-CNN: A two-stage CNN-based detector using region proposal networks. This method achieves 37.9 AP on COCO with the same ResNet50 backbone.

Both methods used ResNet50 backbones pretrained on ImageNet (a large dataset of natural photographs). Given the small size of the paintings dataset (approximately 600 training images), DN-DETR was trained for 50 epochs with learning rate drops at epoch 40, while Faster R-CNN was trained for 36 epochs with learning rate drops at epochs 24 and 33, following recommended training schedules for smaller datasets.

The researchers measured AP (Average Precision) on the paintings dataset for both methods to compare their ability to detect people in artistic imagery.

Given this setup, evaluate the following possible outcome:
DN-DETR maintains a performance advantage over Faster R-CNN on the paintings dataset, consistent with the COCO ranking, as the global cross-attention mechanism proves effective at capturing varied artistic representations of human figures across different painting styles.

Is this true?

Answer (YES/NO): NO